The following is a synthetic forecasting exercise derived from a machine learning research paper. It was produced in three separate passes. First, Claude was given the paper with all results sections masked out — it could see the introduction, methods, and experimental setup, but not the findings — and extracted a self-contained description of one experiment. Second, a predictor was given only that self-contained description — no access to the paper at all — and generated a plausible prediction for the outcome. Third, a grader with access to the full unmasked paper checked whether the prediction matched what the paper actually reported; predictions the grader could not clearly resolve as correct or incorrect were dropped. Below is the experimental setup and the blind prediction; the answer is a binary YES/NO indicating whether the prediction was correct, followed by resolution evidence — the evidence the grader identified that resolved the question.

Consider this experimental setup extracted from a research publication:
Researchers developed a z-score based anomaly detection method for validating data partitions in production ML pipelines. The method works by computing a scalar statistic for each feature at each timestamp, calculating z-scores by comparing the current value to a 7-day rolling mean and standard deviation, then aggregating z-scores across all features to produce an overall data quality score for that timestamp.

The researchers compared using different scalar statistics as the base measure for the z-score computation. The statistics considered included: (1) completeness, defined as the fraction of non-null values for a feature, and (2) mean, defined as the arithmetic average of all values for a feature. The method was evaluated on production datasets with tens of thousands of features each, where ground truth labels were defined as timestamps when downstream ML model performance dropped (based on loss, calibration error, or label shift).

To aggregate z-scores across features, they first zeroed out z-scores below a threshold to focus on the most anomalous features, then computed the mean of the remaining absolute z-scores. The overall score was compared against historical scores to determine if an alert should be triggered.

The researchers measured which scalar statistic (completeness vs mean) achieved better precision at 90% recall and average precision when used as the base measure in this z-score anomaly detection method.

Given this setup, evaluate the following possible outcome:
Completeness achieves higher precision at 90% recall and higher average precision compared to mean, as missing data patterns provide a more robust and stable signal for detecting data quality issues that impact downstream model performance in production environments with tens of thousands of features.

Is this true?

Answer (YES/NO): YES